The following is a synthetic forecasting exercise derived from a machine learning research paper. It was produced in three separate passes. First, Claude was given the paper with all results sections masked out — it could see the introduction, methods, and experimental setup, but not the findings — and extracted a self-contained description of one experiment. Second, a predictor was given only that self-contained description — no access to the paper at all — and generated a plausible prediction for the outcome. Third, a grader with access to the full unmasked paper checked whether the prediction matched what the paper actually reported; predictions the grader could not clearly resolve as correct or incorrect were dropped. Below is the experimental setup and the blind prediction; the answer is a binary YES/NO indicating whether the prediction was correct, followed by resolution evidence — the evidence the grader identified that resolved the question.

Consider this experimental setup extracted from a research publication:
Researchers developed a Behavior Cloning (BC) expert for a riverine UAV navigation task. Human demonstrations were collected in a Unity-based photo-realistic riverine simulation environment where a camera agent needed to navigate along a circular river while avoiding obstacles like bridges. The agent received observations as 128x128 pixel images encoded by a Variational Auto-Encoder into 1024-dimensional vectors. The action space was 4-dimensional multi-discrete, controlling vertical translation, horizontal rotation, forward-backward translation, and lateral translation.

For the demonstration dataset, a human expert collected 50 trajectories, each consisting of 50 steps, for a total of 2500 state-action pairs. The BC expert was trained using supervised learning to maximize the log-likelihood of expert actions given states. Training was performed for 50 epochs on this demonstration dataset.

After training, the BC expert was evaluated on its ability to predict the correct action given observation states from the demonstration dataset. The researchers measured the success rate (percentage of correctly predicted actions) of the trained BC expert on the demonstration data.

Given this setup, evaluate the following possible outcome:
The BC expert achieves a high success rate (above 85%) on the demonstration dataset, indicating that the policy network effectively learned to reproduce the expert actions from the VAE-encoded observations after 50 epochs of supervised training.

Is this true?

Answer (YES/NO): YES